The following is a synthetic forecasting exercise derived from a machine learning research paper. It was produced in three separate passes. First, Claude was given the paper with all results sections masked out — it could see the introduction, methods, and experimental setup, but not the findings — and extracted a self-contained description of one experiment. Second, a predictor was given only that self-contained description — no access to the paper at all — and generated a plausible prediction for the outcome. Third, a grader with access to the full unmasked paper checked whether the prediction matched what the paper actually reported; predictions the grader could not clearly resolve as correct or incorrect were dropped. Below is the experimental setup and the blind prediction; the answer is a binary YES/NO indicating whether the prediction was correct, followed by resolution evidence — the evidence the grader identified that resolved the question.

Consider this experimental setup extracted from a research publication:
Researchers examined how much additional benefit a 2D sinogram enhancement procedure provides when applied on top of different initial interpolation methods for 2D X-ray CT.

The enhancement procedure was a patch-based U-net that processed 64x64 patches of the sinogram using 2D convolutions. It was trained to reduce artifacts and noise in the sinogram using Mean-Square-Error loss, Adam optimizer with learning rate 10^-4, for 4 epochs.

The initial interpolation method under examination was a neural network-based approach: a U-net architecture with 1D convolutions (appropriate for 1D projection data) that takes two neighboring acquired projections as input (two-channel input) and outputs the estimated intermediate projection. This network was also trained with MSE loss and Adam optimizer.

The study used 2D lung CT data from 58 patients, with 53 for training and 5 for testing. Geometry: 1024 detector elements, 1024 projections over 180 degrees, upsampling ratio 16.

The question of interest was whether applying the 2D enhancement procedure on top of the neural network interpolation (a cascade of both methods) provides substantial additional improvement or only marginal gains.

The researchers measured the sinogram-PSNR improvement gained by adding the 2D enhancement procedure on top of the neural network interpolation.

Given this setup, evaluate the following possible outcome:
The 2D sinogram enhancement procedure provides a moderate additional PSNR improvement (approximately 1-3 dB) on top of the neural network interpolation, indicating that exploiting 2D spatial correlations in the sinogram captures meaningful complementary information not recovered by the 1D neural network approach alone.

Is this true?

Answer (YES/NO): NO